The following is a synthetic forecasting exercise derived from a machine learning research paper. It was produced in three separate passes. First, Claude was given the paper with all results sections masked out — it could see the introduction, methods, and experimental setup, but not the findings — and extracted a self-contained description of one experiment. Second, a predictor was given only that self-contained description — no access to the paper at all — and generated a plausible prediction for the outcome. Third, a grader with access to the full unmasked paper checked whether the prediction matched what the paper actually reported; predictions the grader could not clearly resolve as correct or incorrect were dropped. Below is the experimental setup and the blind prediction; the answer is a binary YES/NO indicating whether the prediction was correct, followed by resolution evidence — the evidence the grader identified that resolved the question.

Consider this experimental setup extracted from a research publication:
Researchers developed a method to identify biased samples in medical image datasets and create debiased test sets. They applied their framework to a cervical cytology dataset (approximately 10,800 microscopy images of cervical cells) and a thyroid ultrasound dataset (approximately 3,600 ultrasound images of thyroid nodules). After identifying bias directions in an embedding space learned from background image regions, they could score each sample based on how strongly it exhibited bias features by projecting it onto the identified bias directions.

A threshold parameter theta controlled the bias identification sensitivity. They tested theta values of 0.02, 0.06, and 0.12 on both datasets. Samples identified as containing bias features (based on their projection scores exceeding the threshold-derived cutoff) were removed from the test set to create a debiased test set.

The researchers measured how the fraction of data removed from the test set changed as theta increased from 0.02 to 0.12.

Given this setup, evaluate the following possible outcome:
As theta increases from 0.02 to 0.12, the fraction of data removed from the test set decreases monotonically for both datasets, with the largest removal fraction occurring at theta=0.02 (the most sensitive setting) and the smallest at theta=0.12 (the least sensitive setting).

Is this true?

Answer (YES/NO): NO